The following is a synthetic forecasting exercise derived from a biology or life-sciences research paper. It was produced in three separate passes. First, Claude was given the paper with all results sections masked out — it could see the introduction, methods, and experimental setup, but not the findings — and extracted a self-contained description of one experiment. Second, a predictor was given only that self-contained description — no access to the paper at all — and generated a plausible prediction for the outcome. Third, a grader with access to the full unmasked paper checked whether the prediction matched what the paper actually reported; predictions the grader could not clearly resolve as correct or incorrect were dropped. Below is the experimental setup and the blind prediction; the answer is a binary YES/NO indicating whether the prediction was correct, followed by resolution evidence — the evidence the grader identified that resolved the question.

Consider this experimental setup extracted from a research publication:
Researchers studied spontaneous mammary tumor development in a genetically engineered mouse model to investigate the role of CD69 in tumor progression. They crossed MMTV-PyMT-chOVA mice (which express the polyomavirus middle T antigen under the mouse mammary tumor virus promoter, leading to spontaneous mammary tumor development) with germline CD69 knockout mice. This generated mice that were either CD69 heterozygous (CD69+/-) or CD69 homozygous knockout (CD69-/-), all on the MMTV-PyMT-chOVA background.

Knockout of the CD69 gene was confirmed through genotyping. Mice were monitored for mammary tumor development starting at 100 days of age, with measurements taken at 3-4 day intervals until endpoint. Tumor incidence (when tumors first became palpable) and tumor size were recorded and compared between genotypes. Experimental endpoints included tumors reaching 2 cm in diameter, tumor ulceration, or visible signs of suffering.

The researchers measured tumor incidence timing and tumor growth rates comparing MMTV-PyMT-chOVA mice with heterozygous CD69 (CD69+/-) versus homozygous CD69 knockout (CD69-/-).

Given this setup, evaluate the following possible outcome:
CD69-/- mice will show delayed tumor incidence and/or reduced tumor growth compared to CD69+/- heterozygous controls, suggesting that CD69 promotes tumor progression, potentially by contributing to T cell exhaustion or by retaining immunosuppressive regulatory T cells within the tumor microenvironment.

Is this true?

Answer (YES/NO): NO